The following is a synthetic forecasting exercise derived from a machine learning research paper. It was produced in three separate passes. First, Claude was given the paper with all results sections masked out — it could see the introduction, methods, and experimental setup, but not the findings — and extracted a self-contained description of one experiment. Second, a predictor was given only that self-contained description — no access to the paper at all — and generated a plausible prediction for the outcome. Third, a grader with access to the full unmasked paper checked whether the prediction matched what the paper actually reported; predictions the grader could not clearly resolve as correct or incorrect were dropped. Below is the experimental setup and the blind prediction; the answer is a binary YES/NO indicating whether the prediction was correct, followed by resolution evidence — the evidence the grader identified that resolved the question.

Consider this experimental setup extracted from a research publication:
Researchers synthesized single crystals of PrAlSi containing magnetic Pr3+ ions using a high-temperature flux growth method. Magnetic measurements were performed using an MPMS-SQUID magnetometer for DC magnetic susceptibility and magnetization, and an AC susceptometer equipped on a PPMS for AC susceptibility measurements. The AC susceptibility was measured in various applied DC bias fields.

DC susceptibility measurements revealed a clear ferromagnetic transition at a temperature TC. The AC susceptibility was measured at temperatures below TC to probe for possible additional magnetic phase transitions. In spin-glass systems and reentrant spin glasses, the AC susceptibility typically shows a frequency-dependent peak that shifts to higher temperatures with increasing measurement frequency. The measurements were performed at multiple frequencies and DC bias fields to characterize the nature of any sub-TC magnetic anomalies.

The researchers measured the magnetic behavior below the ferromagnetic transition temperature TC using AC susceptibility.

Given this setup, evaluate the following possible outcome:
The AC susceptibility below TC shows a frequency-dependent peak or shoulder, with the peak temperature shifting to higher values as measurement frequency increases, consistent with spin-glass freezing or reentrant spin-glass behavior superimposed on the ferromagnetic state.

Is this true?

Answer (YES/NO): YES